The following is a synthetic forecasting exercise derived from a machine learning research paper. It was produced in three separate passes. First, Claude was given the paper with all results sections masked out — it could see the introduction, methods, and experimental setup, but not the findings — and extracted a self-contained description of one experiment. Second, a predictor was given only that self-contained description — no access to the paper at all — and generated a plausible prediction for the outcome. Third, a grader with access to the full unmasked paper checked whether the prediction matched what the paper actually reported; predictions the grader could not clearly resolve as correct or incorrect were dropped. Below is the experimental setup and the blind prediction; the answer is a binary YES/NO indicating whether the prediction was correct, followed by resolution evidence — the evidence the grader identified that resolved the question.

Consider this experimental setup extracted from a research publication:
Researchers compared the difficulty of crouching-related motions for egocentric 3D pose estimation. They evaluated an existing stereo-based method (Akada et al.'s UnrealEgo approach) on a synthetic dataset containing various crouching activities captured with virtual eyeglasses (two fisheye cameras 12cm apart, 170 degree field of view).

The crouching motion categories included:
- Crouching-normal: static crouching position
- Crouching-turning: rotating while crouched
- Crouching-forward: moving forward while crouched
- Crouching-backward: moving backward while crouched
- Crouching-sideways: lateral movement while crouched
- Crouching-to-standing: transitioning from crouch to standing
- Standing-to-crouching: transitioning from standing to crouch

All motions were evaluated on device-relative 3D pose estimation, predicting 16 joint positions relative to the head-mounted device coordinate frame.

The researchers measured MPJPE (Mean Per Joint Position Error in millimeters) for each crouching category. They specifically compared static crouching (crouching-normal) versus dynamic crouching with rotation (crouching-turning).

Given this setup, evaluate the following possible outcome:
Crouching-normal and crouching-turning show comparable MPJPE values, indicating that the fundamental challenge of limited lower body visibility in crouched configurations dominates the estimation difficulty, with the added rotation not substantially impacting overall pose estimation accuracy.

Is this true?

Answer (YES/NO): NO